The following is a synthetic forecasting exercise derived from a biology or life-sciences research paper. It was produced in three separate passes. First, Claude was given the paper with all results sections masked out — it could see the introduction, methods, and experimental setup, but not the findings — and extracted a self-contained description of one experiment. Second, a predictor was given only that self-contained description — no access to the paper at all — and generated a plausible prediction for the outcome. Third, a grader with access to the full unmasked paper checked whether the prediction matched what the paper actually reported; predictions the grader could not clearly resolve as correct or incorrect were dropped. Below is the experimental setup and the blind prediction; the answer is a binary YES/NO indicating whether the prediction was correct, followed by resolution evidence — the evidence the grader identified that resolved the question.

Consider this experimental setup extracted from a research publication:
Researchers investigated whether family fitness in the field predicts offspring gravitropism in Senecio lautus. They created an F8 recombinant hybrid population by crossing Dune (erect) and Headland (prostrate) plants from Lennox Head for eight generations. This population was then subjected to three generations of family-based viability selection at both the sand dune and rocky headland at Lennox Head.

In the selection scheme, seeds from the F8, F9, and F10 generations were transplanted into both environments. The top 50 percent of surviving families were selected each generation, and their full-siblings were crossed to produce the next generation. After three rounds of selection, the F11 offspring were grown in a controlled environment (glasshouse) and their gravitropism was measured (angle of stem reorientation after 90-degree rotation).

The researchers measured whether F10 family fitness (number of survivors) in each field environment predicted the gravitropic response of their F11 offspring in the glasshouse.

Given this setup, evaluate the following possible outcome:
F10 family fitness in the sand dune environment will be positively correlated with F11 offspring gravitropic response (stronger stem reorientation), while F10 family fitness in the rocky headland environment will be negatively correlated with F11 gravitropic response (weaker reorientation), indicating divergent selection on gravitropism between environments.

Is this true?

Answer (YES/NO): NO